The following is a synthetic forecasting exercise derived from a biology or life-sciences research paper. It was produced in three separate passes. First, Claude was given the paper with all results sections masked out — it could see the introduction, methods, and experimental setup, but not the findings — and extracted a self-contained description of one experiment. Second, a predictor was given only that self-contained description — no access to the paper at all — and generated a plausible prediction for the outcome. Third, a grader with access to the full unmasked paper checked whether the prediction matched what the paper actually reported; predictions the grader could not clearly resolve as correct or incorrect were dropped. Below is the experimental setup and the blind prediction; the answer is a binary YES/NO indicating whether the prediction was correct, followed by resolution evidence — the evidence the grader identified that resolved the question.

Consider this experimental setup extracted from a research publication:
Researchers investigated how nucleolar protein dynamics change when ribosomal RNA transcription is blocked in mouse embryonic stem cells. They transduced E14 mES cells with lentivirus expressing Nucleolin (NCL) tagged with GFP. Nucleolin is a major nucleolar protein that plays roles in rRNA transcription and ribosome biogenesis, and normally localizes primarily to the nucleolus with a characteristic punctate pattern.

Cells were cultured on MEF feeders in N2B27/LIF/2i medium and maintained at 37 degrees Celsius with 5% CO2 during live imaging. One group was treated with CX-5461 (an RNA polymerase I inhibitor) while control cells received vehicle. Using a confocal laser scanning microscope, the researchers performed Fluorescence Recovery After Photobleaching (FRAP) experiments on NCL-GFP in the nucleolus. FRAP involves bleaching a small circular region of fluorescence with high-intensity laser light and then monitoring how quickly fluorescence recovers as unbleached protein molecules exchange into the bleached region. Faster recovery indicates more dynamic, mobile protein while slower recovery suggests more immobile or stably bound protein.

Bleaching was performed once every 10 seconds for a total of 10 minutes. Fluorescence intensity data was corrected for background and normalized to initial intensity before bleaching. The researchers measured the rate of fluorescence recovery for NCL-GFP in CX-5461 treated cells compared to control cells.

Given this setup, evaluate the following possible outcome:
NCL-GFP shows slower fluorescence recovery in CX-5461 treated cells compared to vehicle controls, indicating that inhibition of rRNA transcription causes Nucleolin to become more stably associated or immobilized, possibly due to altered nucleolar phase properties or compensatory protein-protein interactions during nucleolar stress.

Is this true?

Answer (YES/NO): NO